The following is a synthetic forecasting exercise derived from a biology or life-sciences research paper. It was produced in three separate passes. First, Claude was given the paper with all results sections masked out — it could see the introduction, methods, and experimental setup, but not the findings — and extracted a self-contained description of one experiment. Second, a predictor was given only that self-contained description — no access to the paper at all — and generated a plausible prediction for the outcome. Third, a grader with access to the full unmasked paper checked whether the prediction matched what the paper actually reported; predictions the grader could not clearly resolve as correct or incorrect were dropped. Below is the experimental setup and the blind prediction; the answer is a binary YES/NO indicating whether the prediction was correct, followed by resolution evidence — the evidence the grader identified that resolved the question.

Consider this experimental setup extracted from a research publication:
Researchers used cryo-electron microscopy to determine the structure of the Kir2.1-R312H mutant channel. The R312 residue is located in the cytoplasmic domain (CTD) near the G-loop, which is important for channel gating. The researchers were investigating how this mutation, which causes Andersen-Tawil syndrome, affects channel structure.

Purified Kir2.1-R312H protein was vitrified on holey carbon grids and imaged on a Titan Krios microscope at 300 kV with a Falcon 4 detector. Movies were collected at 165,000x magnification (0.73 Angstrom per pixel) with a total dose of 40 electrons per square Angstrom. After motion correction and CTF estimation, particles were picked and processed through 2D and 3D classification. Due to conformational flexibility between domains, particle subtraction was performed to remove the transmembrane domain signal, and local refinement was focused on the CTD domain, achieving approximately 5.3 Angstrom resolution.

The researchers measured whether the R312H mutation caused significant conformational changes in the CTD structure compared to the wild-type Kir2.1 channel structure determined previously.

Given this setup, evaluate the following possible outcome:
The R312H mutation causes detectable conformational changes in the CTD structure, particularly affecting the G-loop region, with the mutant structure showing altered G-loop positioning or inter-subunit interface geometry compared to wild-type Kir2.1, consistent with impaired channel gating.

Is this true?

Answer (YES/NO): YES